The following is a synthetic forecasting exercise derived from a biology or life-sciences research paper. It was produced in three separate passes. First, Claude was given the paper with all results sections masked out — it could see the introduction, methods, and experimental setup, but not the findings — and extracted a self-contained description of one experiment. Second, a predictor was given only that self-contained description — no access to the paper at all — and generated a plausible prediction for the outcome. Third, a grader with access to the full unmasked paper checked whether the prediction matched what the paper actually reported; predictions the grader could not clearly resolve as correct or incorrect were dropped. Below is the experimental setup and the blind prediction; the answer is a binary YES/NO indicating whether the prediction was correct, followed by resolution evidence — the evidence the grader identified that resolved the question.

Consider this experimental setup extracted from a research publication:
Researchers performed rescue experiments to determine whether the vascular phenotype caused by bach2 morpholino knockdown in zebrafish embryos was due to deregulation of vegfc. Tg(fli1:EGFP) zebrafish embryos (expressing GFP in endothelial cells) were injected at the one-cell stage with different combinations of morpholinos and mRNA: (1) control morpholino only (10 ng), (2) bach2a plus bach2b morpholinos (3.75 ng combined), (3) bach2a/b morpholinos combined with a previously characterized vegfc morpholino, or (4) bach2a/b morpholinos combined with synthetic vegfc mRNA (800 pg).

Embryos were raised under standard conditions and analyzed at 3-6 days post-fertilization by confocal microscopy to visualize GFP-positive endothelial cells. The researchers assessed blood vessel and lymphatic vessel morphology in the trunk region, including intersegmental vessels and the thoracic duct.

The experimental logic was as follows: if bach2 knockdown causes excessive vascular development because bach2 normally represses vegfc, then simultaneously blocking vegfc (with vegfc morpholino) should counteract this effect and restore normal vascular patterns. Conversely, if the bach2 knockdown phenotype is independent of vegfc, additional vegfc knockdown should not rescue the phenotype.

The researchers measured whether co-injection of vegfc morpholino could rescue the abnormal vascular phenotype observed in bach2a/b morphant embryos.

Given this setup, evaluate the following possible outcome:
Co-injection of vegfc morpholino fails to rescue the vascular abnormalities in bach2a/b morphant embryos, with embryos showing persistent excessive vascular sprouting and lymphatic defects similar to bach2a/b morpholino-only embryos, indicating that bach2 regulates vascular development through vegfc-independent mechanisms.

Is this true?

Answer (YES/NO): NO